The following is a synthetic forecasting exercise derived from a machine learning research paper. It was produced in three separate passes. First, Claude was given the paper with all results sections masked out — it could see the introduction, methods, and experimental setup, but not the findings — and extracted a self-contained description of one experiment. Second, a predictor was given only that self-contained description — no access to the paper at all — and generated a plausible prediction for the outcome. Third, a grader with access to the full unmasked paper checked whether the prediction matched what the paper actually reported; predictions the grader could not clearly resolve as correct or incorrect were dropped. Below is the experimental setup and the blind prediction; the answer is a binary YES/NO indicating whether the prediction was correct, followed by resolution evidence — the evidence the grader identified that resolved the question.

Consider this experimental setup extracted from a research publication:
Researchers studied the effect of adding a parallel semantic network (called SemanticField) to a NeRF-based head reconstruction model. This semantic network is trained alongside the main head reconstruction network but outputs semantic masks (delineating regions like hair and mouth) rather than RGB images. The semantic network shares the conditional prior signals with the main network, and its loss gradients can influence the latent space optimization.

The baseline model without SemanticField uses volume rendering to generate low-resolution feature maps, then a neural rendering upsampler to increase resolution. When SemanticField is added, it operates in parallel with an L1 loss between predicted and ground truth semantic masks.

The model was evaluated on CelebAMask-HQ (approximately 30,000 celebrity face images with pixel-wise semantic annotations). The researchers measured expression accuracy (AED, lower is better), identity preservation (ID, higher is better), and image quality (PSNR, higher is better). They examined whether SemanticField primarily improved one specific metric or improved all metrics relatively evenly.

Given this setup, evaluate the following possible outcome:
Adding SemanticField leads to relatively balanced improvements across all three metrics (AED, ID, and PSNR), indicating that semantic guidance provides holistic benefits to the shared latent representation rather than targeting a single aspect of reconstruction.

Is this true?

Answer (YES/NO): YES